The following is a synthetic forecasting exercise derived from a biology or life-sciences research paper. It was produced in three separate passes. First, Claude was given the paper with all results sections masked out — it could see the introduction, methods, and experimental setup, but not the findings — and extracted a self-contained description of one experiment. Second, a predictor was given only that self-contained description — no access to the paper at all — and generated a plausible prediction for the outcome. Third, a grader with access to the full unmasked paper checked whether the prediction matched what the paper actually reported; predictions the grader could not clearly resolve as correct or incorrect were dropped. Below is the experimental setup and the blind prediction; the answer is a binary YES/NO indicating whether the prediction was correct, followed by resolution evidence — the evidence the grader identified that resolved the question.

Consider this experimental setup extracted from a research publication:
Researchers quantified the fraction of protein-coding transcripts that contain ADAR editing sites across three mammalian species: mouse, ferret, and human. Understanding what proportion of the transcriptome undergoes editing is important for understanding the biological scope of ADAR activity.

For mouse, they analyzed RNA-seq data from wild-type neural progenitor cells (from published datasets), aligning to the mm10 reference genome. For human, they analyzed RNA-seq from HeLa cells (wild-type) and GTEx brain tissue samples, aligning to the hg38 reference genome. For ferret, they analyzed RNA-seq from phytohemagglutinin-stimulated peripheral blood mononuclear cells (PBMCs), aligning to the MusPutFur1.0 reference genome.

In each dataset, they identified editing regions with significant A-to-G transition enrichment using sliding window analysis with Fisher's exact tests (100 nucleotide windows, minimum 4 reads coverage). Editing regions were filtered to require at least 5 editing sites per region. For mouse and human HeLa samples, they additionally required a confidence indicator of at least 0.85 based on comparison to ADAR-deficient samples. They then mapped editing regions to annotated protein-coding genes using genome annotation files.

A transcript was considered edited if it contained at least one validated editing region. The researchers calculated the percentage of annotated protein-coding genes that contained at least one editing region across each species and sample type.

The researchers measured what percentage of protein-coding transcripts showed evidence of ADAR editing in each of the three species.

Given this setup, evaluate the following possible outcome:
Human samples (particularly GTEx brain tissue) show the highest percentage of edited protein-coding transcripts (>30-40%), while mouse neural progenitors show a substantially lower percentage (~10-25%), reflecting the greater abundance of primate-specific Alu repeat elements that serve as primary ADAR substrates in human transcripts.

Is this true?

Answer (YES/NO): NO